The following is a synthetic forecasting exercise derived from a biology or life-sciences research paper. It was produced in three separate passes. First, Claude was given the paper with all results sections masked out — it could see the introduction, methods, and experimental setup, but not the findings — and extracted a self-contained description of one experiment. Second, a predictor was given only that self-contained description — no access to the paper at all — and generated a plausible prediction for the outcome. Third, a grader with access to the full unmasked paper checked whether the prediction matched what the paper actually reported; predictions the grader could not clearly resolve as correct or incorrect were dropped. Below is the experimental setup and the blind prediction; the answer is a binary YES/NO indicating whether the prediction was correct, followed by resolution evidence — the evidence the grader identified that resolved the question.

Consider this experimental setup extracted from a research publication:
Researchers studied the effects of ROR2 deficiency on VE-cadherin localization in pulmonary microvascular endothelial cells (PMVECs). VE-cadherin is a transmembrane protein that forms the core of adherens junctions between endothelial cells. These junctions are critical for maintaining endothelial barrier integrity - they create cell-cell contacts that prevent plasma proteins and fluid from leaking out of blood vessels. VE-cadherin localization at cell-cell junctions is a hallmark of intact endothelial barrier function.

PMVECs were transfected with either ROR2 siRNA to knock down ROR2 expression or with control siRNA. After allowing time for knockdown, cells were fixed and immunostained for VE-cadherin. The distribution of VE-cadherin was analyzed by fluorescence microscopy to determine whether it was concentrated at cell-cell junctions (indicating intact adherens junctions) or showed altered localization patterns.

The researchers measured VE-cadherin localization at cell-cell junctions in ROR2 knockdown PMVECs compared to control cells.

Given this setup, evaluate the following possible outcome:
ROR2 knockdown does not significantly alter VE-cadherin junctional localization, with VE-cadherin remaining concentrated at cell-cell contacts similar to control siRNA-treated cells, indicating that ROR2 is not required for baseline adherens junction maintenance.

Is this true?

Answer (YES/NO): NO